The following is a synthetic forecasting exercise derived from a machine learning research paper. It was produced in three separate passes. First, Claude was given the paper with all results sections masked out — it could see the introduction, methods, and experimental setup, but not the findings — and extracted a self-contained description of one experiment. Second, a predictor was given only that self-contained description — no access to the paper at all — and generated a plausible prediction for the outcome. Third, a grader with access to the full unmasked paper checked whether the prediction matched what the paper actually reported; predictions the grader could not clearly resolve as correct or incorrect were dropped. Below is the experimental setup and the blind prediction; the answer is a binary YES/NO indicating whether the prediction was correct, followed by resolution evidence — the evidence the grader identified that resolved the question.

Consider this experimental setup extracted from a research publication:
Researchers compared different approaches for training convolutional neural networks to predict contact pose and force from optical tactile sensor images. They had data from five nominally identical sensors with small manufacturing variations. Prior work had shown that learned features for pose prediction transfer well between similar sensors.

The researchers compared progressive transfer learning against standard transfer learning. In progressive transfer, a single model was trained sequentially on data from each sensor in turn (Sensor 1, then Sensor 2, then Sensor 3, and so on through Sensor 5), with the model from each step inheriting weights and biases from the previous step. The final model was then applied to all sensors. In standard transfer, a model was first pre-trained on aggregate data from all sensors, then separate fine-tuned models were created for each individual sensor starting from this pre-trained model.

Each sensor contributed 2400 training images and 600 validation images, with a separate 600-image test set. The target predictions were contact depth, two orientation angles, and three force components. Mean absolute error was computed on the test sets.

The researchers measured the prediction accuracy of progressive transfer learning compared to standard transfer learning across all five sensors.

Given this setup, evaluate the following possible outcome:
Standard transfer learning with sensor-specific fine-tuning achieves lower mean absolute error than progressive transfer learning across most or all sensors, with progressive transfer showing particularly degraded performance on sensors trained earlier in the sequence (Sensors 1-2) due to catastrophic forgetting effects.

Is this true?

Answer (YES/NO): NO